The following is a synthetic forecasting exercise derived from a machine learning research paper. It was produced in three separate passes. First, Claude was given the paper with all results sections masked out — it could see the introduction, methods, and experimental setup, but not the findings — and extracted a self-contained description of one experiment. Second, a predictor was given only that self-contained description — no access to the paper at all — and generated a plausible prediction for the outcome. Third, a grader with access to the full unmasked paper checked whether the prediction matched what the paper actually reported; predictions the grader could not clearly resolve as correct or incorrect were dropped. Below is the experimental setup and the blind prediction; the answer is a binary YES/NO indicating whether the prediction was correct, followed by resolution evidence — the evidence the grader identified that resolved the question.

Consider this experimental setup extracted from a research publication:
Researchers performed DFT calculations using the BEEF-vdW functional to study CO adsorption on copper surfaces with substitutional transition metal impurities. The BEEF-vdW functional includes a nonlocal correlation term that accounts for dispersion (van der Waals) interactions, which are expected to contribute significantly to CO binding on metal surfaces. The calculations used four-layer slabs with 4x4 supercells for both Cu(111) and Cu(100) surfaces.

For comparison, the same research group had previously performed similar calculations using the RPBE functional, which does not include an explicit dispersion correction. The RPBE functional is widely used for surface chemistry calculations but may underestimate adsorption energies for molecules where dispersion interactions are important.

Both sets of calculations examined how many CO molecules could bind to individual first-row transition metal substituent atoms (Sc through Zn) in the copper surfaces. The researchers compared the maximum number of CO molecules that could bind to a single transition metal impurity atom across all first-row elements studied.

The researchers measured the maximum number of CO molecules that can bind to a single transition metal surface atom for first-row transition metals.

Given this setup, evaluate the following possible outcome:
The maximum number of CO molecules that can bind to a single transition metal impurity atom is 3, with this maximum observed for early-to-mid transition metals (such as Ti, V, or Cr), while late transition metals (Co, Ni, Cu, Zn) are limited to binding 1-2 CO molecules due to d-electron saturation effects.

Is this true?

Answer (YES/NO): NO